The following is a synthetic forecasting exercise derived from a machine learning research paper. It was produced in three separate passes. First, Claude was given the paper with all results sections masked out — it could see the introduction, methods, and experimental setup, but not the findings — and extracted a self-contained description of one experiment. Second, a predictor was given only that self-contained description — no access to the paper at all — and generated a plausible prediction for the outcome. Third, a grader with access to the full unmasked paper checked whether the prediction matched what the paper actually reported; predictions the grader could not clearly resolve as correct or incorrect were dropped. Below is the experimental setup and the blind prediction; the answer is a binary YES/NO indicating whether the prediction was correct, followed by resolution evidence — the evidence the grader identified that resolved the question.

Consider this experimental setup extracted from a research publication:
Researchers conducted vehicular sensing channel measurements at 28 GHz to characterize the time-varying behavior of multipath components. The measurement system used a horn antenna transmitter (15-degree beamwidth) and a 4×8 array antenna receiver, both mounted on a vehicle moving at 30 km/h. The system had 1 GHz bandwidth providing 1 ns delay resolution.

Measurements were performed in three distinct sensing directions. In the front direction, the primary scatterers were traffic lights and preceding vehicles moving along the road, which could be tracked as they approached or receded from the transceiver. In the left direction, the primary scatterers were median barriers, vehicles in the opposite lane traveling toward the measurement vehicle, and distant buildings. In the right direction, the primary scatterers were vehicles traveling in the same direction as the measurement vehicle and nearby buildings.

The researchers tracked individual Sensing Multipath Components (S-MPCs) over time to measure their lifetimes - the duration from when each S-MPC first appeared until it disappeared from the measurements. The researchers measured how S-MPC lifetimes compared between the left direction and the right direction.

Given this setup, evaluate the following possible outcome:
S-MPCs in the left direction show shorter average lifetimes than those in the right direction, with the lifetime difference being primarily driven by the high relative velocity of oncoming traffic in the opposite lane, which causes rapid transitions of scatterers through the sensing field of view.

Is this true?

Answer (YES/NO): NO